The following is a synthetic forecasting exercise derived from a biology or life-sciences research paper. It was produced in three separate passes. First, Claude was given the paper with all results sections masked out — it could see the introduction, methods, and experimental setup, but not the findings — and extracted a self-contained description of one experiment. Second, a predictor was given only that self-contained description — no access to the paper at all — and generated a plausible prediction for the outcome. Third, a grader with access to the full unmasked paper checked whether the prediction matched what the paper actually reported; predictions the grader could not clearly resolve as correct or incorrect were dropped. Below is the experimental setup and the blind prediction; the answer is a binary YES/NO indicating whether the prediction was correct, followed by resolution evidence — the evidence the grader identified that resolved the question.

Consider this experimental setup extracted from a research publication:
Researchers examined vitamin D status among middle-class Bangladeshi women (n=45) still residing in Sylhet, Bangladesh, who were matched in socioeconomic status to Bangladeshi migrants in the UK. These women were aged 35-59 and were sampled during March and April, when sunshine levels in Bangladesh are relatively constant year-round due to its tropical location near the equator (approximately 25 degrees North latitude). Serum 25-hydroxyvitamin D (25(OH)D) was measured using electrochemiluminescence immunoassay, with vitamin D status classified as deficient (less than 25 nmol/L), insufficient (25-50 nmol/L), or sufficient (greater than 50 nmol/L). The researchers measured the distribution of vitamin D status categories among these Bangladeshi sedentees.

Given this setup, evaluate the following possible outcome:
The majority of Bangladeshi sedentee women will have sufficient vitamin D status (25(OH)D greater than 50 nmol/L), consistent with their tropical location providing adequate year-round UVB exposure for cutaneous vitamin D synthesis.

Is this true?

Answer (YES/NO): YES